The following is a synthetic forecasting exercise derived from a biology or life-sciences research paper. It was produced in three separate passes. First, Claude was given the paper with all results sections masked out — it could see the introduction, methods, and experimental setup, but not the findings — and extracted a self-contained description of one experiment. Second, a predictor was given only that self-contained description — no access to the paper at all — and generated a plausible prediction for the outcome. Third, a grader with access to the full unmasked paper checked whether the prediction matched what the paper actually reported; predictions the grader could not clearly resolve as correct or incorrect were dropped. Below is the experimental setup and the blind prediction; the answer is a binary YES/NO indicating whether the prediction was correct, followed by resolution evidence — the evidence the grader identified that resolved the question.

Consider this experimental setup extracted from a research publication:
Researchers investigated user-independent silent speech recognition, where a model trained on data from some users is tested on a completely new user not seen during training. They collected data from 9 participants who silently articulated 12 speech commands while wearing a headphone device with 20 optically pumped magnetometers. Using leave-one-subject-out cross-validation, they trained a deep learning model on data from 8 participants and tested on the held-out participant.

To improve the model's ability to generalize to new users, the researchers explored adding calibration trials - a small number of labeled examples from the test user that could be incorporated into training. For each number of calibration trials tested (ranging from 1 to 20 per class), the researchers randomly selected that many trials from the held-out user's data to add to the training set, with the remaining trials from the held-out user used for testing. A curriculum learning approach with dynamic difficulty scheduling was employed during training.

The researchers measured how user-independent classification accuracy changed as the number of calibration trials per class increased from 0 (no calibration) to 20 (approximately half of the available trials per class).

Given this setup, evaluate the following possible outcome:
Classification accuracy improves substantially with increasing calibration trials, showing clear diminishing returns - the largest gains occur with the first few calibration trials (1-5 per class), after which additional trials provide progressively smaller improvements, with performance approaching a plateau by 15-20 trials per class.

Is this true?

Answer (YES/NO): YES